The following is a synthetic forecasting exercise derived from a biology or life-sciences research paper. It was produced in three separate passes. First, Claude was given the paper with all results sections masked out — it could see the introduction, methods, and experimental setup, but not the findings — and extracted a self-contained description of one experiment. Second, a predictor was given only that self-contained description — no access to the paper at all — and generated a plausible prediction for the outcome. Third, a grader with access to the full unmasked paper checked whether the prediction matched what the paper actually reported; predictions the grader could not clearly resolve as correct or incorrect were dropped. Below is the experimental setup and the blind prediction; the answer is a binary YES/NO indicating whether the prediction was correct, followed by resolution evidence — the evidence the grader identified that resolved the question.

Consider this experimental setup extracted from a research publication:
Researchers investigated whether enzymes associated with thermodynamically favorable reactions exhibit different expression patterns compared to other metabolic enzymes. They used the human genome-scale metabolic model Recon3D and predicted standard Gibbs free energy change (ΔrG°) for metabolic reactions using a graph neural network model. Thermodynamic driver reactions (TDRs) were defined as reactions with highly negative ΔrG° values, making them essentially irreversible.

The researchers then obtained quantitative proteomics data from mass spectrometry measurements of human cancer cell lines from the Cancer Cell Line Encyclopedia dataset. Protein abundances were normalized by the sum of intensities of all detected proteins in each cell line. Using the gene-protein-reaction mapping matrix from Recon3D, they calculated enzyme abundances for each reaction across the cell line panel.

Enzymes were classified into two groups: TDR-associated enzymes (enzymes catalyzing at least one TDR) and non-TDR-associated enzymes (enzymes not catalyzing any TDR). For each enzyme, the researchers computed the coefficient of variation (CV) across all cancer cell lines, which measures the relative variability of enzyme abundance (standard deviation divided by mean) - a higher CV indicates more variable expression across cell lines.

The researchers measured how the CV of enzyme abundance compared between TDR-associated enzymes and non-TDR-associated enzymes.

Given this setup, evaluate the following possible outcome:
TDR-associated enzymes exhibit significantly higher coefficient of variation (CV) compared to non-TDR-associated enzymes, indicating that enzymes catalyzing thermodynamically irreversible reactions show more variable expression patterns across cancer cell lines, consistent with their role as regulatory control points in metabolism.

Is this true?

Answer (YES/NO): YES